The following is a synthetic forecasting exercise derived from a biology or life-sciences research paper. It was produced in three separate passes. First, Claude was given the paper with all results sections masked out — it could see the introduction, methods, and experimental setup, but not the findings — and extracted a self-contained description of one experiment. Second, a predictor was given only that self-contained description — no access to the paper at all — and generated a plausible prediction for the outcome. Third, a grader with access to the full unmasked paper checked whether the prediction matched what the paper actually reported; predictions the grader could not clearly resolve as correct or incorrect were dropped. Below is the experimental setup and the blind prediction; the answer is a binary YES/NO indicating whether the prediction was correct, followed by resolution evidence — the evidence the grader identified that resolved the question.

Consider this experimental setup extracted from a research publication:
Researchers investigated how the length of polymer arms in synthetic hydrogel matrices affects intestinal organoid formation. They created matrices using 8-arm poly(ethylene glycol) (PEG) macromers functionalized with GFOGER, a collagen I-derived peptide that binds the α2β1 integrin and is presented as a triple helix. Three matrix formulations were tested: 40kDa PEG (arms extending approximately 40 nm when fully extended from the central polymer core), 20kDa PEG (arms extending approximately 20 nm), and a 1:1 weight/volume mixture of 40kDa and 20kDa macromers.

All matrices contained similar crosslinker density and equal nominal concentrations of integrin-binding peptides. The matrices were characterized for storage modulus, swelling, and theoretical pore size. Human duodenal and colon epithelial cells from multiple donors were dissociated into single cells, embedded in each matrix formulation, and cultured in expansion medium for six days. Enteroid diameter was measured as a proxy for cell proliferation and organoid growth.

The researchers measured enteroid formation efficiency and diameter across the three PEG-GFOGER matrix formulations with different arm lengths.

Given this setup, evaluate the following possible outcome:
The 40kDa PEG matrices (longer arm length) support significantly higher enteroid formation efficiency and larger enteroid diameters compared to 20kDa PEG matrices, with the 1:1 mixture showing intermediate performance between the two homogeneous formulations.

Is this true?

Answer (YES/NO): NO